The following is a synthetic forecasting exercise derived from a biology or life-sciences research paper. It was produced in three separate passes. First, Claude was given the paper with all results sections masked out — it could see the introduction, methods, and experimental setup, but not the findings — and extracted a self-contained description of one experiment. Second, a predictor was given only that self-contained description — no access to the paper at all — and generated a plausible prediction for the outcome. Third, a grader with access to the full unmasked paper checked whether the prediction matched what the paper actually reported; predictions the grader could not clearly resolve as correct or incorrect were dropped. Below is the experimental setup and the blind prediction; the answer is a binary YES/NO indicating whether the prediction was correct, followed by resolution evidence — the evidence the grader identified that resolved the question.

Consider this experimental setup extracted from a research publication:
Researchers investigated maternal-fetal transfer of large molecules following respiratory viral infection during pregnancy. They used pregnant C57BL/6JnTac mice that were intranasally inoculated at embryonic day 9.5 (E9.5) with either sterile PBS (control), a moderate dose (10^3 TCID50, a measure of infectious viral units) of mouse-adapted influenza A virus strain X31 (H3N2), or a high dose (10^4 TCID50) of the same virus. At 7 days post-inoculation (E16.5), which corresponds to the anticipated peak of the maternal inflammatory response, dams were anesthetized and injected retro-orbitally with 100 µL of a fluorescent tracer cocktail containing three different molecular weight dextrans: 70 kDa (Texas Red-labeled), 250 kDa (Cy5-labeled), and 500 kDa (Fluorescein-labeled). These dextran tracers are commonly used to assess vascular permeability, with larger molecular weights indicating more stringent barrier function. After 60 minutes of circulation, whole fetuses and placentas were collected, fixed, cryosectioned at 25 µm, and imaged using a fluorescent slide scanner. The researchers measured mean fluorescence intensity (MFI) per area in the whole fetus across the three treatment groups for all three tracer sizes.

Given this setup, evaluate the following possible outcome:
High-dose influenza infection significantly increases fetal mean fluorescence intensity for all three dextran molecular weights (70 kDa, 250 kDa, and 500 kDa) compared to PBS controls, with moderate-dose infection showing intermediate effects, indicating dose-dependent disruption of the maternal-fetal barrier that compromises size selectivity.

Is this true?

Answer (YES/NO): YES